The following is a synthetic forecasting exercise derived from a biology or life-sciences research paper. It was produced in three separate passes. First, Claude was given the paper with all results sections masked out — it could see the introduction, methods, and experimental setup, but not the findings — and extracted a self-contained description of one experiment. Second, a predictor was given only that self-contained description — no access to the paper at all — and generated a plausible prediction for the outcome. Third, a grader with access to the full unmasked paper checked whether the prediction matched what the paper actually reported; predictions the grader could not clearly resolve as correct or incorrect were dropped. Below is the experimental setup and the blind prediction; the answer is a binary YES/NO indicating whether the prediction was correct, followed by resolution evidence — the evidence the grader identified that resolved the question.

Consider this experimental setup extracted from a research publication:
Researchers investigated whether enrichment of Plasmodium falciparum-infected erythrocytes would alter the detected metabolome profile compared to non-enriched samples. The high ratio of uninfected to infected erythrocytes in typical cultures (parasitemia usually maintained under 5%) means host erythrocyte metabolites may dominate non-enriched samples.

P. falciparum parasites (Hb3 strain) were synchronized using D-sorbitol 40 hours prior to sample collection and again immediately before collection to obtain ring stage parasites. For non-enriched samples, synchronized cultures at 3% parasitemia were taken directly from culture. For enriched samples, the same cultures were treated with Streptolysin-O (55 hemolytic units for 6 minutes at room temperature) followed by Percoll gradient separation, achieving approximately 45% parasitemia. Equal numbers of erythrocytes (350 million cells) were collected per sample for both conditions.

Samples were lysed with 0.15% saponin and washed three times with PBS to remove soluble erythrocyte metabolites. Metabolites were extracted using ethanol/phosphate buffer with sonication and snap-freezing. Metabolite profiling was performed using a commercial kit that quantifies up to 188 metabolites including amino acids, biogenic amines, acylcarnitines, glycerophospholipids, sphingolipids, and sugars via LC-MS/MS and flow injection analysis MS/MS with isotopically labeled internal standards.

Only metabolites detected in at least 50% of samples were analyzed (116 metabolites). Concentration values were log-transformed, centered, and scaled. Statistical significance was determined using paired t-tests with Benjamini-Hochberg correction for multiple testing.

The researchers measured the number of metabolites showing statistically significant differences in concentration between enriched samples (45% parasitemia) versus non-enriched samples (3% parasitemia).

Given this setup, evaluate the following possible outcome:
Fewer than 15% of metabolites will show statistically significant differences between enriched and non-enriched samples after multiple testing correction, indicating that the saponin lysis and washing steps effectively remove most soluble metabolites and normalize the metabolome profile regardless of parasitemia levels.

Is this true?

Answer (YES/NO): NO